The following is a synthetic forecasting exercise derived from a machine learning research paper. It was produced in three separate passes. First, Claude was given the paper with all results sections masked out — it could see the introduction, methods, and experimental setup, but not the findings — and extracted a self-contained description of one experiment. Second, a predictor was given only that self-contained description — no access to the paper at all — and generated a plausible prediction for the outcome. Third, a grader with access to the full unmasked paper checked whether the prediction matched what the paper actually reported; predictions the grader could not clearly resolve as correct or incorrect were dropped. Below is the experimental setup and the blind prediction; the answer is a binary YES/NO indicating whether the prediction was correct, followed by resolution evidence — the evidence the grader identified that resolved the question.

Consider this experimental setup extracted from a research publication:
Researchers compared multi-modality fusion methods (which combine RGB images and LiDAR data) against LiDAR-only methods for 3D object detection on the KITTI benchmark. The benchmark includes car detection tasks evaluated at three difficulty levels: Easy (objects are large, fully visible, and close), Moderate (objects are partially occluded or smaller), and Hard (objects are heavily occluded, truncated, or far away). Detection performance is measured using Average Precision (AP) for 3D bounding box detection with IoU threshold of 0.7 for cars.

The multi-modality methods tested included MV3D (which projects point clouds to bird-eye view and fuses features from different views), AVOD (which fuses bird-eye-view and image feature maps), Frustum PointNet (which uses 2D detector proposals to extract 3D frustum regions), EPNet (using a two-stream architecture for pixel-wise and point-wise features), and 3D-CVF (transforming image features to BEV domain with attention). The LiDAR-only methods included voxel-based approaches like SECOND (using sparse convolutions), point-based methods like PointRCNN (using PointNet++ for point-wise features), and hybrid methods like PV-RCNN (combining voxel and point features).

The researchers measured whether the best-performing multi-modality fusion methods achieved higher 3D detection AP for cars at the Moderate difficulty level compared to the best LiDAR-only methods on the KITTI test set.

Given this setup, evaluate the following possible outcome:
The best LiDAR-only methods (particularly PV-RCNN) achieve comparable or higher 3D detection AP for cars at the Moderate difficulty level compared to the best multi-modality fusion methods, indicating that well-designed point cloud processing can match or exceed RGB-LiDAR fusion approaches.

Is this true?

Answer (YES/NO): YES